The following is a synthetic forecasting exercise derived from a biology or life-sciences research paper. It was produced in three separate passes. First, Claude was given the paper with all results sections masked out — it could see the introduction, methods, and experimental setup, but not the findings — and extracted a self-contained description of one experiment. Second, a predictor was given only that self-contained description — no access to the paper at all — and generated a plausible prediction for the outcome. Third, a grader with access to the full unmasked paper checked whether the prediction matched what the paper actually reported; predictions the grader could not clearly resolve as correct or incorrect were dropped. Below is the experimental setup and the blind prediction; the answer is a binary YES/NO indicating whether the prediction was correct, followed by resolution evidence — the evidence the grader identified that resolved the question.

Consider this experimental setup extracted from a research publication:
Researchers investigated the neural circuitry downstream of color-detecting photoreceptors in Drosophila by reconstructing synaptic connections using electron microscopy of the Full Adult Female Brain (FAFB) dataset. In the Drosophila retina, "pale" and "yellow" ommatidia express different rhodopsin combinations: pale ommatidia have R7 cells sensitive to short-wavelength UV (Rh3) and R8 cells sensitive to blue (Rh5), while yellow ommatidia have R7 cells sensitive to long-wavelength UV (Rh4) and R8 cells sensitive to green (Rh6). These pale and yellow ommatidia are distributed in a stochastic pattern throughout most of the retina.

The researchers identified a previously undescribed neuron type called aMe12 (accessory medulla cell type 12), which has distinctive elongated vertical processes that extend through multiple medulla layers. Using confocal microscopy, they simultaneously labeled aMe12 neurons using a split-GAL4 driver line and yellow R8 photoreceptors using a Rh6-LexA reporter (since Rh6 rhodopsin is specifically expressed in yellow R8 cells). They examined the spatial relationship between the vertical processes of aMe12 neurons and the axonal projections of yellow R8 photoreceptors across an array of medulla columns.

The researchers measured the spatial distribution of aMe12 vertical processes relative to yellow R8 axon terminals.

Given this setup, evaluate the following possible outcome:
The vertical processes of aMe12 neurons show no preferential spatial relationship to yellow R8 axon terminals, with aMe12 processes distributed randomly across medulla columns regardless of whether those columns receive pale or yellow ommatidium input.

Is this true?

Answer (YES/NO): NO